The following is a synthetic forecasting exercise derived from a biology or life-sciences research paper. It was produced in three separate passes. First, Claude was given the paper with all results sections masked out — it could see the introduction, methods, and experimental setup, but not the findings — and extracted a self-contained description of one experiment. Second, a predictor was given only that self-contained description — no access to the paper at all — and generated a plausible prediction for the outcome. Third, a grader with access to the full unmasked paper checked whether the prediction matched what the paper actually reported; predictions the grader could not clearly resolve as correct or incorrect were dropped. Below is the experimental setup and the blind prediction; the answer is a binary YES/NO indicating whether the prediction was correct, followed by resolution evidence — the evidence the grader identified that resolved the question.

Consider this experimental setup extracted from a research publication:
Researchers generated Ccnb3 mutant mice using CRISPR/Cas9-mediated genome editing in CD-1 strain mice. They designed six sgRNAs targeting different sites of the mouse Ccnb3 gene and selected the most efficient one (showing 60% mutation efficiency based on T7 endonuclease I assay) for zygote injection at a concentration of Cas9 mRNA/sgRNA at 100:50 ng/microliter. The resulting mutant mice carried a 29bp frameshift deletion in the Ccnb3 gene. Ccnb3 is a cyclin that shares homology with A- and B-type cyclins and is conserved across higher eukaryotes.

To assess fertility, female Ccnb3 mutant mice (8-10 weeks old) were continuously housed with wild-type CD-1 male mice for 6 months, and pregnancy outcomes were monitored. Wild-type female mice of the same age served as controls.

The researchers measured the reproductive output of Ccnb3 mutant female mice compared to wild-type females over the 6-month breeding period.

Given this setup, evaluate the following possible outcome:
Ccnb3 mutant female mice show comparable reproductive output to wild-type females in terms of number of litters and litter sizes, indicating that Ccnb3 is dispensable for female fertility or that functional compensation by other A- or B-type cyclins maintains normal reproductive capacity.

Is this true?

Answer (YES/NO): NO